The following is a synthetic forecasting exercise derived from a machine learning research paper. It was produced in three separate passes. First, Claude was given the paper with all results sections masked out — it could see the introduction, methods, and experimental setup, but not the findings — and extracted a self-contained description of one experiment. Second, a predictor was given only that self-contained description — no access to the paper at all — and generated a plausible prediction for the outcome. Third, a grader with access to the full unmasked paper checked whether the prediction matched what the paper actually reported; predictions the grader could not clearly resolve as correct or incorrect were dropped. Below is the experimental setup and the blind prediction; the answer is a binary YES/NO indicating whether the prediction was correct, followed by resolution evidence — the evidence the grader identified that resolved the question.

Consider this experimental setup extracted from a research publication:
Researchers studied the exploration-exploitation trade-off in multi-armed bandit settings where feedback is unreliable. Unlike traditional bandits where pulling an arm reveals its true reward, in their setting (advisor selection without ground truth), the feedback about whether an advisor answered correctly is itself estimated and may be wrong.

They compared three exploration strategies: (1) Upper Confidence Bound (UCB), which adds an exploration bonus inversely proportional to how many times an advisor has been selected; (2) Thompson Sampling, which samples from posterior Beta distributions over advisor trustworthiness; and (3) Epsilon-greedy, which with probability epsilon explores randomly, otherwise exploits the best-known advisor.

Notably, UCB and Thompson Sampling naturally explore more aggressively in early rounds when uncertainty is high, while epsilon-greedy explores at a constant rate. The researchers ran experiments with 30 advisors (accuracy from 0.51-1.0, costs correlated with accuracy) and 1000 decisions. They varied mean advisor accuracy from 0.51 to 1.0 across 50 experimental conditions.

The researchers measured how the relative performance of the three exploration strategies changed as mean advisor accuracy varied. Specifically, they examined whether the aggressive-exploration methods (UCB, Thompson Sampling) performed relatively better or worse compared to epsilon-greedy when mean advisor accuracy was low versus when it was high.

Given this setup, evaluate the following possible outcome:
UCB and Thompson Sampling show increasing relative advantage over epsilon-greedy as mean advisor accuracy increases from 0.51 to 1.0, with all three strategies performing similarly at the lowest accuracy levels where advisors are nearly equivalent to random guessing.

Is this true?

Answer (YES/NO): NO